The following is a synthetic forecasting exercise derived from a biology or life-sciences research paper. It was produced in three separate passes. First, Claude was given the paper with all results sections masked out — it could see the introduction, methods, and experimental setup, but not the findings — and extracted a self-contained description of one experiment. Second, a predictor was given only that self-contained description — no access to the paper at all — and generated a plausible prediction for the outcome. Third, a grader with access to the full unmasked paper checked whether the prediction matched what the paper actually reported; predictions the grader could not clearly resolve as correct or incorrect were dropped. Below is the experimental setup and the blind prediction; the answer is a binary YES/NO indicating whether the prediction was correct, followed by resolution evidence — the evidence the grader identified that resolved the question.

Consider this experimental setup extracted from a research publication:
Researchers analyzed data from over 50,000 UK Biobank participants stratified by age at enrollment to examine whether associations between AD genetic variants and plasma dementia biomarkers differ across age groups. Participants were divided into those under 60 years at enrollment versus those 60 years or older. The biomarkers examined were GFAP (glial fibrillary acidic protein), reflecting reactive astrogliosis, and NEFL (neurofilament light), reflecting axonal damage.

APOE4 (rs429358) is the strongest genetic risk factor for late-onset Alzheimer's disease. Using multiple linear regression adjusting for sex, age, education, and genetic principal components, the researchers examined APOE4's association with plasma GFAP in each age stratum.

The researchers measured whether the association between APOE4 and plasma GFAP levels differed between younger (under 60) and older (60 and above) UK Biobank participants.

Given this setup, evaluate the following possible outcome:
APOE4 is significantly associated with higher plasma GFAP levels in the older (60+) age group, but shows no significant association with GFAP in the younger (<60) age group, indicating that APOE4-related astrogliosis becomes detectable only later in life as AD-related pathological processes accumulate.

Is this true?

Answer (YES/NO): NO